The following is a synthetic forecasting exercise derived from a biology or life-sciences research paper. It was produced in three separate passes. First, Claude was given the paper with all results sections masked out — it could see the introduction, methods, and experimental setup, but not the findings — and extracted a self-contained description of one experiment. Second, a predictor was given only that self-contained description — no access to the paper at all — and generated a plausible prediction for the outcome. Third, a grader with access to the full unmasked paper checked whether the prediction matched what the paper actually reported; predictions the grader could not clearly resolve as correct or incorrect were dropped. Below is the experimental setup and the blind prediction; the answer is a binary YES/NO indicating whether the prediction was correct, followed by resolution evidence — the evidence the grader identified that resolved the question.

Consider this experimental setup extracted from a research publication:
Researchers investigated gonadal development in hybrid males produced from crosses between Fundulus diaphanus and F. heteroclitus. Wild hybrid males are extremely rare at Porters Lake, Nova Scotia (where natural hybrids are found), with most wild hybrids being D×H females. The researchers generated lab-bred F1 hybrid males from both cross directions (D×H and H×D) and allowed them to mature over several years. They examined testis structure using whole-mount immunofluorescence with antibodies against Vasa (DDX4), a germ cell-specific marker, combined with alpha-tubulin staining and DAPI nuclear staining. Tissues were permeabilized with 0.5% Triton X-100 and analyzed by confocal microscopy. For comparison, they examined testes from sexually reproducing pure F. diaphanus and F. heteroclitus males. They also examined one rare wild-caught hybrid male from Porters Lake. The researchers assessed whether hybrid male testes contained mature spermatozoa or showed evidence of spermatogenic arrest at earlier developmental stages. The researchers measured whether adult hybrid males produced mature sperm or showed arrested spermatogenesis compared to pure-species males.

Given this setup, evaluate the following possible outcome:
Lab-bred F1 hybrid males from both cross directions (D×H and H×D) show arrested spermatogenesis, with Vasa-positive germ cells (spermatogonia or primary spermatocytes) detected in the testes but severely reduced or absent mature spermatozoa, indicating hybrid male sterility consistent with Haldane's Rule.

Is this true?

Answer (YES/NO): YES